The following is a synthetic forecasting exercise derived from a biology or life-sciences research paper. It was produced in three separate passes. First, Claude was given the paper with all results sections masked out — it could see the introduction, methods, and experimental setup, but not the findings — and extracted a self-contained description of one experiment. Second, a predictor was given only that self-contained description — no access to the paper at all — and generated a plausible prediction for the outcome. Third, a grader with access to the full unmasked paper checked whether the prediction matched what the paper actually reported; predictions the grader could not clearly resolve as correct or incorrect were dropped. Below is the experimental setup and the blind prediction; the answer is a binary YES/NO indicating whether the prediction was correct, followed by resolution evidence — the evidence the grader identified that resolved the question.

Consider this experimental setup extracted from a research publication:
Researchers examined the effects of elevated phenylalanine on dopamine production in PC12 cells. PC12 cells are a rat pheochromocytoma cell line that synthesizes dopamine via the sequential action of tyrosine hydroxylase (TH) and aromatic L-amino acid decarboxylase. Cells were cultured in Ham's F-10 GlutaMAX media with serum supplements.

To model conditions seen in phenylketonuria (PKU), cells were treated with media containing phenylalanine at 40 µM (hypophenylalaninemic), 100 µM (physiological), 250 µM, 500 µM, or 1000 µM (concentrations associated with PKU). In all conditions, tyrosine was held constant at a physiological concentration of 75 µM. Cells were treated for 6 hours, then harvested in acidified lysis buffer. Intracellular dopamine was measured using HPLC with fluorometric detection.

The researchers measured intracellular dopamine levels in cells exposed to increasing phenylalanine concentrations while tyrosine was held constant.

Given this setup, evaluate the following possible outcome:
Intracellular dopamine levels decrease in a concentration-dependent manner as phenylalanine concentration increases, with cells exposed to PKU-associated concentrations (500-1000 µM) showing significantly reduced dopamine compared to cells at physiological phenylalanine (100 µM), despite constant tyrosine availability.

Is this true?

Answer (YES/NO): YES